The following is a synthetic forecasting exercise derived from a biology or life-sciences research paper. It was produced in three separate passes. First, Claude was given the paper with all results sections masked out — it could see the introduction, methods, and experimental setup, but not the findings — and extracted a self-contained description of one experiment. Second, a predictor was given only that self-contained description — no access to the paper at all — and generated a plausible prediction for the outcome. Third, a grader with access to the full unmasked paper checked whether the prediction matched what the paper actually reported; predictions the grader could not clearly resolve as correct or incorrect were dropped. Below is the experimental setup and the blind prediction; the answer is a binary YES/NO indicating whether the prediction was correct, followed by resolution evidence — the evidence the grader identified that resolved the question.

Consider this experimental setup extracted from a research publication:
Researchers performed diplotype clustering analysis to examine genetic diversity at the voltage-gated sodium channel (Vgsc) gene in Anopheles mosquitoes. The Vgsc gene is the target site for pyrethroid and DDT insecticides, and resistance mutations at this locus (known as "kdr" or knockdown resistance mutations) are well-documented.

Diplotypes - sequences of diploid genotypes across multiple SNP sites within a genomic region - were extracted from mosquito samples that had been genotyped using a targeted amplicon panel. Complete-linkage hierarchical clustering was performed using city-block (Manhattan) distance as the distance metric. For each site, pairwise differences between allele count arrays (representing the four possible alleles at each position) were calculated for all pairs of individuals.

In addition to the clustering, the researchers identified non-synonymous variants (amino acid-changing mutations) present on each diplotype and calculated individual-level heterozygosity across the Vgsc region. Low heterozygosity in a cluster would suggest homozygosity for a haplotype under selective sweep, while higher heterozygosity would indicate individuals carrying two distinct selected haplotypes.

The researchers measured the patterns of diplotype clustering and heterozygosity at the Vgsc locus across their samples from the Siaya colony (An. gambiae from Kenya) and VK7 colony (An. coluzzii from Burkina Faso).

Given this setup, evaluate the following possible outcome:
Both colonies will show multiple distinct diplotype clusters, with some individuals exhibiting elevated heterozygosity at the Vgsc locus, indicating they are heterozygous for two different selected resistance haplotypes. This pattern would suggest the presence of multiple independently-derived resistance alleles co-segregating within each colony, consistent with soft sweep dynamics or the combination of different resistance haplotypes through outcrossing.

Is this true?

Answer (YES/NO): NO